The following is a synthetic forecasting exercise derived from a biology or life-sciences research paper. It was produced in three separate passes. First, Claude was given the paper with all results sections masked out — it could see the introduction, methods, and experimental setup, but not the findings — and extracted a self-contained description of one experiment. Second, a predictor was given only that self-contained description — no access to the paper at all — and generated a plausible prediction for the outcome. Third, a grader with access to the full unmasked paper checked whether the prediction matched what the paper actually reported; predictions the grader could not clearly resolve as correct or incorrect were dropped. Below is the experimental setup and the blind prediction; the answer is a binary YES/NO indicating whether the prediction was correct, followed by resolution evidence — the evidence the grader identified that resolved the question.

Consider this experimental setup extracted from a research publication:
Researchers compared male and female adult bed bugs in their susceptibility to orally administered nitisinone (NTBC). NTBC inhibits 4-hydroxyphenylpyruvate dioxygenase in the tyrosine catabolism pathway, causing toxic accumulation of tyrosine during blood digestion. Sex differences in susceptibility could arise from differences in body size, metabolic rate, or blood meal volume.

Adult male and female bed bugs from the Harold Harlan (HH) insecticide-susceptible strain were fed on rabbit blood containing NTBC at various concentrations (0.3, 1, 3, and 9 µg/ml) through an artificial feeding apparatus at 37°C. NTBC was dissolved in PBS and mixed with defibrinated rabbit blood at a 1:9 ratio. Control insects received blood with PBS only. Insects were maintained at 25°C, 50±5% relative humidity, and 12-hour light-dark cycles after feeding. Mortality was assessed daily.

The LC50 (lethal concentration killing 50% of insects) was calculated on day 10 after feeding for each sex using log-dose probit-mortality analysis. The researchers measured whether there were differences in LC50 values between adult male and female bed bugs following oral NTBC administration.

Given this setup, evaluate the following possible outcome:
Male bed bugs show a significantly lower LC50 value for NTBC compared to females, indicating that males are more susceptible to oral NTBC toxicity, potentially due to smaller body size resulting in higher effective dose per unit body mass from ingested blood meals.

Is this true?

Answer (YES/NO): NO